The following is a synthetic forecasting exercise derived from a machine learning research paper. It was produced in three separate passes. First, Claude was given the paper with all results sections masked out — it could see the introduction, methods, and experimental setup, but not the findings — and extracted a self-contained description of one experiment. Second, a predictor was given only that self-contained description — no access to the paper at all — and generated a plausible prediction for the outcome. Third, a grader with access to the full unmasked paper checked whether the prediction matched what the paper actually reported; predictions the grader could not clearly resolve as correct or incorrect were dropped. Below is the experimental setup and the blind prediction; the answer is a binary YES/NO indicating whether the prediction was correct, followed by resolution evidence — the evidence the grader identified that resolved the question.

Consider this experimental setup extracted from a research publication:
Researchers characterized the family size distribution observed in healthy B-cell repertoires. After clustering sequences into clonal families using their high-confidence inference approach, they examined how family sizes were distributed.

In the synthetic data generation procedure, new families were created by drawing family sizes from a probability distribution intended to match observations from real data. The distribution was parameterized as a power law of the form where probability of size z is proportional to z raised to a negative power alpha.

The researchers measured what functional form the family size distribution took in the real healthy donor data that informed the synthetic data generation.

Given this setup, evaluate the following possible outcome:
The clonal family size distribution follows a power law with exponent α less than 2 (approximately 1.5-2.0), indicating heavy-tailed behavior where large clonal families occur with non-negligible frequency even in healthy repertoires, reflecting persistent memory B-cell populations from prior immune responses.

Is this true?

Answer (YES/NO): NO